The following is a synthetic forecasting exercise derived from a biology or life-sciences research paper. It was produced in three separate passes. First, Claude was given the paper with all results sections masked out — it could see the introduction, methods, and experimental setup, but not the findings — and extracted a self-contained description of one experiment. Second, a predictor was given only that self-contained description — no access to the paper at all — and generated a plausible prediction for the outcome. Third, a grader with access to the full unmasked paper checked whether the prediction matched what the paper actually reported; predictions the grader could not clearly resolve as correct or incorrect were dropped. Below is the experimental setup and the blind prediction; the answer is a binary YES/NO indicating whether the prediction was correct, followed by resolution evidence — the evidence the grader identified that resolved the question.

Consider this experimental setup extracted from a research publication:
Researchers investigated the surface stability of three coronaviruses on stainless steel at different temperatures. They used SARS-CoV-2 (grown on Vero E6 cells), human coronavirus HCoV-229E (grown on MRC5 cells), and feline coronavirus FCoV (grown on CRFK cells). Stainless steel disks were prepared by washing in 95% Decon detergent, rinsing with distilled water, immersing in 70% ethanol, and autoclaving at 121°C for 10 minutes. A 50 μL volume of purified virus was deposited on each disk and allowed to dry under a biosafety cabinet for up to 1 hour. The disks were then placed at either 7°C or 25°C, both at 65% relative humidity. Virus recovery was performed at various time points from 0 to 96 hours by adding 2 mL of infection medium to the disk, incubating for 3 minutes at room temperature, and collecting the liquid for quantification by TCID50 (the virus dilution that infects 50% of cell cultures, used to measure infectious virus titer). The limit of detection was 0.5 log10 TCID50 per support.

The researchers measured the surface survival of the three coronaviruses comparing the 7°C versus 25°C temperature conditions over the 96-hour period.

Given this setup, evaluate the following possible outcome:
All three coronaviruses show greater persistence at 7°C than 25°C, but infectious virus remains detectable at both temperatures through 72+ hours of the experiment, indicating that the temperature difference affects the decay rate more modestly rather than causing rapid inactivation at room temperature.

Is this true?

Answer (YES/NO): NO